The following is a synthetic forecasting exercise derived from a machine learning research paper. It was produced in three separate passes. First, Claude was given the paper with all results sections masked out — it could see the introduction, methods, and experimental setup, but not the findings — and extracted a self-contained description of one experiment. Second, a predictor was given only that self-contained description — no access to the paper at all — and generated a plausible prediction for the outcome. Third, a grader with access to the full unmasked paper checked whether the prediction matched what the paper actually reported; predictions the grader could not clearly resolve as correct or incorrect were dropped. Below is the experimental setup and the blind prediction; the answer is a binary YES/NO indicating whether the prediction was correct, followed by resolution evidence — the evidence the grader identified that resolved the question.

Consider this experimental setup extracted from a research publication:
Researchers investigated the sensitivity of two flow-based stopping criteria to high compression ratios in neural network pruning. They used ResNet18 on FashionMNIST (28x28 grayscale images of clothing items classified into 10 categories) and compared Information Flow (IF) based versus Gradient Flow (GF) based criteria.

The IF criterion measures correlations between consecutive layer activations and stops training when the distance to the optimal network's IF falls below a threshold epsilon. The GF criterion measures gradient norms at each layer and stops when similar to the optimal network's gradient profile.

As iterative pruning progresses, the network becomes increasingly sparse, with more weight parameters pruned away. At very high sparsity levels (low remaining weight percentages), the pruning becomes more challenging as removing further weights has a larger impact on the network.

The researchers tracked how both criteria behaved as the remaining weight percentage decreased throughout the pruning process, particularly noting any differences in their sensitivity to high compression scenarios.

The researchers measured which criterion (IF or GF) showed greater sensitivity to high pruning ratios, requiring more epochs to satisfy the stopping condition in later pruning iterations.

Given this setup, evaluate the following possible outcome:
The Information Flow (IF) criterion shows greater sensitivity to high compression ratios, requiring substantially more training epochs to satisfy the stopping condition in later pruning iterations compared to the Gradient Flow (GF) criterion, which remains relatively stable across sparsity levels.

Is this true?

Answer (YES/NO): YES